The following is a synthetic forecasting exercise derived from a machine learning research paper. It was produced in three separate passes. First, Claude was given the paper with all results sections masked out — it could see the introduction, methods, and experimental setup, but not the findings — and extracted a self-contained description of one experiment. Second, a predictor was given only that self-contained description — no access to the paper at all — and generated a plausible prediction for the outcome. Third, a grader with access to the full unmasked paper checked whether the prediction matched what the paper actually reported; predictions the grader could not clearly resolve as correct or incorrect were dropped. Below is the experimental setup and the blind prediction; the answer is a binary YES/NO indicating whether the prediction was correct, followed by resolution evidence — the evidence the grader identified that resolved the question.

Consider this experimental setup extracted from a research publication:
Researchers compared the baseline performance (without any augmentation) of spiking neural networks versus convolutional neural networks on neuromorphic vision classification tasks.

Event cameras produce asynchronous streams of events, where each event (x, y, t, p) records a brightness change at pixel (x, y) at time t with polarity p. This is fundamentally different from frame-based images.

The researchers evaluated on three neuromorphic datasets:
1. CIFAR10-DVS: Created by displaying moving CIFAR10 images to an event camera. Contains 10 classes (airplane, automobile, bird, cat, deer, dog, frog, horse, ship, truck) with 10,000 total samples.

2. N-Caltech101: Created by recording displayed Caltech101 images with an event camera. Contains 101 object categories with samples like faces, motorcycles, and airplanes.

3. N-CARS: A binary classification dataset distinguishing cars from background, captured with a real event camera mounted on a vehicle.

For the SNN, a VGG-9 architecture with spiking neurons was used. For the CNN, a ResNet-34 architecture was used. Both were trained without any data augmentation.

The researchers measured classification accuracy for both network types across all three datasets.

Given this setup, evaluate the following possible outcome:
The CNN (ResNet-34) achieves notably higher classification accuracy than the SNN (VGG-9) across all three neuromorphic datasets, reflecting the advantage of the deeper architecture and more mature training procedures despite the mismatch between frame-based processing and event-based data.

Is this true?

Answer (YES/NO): NO